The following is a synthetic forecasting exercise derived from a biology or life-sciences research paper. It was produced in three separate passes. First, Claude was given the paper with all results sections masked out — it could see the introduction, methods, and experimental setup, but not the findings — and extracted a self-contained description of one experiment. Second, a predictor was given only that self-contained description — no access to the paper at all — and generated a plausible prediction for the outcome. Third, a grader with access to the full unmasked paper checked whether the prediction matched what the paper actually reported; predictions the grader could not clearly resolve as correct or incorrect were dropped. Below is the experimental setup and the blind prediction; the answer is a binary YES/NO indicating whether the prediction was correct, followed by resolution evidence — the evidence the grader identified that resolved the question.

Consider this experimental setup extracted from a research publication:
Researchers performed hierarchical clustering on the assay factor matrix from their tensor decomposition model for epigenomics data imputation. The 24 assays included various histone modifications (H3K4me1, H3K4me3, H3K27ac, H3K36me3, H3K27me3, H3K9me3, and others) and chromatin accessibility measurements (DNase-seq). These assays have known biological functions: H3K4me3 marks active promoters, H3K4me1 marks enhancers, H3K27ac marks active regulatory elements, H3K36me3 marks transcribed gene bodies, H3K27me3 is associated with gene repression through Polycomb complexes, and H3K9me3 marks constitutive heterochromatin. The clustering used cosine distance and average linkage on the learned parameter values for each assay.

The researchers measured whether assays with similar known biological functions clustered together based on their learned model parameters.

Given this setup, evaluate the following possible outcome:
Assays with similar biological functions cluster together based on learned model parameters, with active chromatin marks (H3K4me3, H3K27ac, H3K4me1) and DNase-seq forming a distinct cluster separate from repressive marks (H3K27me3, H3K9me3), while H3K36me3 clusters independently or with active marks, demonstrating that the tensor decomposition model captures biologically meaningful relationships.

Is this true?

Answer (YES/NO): NO